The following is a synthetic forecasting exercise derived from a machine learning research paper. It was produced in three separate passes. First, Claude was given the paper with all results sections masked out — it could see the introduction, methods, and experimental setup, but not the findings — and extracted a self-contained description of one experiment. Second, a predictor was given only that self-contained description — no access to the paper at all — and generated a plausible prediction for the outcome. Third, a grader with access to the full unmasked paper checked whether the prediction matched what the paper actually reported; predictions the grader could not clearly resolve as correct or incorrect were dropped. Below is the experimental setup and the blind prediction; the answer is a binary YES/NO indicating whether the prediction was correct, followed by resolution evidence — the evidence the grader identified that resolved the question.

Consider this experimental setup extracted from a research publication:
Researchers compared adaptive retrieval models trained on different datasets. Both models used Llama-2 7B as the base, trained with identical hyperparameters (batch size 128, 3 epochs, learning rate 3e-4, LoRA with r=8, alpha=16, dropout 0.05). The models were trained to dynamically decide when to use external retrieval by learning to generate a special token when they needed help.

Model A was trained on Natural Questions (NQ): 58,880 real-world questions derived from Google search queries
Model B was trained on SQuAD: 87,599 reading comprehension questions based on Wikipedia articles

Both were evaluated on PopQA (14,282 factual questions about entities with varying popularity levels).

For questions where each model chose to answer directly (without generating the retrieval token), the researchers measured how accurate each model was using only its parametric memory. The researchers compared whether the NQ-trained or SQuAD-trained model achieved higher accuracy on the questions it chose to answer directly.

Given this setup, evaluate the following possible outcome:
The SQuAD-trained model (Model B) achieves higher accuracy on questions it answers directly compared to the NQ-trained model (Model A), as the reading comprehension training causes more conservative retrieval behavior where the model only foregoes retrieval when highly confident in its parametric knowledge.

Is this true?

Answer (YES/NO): YES